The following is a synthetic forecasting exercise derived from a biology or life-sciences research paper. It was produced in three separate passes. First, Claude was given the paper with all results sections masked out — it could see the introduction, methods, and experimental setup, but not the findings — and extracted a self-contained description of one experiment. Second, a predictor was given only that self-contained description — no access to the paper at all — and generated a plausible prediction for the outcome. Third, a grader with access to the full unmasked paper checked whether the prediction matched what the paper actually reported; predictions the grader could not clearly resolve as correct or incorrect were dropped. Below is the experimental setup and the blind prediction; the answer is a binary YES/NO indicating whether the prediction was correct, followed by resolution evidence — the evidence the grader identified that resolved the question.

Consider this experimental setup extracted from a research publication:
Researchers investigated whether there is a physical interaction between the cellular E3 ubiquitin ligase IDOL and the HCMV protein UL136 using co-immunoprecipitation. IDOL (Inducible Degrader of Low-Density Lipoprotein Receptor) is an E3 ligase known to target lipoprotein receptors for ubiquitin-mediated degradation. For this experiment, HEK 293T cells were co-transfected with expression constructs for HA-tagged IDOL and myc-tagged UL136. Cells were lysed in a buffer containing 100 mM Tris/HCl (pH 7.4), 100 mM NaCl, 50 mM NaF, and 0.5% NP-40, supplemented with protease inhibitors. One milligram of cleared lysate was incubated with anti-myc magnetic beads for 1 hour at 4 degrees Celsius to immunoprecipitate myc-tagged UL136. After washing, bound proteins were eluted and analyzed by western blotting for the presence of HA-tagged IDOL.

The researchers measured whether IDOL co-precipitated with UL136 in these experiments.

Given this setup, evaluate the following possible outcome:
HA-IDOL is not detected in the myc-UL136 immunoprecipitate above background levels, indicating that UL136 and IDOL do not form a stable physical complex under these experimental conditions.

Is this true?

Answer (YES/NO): NO